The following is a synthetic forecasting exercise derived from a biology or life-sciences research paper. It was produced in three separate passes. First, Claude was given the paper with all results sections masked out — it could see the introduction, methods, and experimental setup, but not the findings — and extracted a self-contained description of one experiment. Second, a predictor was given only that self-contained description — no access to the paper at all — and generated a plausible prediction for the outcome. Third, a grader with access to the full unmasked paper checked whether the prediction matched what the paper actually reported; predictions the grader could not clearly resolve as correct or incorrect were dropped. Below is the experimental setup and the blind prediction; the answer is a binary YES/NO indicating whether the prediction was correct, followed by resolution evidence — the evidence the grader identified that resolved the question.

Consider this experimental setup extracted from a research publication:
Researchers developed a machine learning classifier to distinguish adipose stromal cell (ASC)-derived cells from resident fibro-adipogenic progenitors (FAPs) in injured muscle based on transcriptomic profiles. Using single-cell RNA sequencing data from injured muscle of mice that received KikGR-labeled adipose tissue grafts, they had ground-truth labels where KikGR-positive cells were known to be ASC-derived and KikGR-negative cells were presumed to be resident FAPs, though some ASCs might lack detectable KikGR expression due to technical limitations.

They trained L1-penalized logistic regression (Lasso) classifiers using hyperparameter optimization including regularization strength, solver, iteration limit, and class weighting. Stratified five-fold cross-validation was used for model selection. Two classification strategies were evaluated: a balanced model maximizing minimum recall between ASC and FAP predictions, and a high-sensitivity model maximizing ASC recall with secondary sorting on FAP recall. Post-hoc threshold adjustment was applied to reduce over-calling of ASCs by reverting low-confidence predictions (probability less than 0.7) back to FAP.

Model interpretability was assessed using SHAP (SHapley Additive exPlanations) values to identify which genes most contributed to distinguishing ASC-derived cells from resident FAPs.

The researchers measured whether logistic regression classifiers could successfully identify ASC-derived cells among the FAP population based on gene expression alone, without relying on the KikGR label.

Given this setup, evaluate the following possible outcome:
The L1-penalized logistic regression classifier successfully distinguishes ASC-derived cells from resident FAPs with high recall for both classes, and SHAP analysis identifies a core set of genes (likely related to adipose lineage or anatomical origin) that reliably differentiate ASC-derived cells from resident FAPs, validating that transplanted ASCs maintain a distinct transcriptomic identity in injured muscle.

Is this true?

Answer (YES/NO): NO